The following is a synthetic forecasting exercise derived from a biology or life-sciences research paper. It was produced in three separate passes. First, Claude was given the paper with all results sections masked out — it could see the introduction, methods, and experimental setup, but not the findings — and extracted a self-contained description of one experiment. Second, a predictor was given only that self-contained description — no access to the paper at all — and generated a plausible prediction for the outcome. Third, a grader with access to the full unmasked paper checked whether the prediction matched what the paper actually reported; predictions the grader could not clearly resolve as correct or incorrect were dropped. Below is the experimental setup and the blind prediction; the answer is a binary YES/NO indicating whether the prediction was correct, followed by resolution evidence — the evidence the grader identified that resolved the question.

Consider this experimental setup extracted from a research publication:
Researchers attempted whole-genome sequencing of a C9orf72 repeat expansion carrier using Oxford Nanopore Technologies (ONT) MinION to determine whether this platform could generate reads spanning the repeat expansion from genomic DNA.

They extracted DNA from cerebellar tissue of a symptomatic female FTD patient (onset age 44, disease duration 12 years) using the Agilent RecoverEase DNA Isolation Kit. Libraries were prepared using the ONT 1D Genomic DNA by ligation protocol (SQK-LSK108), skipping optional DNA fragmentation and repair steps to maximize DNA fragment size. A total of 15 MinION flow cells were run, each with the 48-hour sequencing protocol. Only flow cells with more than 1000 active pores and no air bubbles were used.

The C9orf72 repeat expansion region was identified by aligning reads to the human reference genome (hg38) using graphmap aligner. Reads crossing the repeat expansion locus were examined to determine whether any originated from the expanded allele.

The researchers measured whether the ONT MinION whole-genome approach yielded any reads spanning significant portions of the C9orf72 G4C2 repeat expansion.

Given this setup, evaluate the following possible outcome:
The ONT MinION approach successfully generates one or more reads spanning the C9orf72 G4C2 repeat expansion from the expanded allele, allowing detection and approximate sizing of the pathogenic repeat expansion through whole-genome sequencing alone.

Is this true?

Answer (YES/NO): NO